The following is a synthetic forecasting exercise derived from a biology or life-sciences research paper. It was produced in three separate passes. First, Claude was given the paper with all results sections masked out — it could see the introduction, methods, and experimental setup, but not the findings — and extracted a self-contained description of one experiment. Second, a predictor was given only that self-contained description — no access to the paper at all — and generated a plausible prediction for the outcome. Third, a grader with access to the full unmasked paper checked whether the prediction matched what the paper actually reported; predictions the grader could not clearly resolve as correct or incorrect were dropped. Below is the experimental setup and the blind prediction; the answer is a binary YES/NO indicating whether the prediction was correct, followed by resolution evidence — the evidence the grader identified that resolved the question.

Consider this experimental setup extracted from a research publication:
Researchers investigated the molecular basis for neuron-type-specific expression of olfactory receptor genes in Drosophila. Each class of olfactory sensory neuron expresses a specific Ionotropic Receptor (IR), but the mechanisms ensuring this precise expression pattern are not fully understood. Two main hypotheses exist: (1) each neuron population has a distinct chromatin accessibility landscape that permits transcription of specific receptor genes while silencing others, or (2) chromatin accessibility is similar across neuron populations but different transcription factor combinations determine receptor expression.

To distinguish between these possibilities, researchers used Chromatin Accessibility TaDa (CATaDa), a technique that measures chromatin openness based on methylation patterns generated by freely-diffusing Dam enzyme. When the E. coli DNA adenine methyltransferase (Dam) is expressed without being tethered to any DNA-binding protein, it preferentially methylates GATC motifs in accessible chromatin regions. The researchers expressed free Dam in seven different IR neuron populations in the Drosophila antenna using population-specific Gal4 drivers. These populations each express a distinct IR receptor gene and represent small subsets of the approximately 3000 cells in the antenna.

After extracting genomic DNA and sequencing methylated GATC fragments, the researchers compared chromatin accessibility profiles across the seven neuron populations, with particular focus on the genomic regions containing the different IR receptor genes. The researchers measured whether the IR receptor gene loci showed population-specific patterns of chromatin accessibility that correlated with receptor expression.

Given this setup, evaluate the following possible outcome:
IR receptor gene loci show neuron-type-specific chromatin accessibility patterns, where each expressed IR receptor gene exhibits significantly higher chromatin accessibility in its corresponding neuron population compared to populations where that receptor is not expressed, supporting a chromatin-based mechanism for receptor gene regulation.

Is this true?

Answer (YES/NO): NO